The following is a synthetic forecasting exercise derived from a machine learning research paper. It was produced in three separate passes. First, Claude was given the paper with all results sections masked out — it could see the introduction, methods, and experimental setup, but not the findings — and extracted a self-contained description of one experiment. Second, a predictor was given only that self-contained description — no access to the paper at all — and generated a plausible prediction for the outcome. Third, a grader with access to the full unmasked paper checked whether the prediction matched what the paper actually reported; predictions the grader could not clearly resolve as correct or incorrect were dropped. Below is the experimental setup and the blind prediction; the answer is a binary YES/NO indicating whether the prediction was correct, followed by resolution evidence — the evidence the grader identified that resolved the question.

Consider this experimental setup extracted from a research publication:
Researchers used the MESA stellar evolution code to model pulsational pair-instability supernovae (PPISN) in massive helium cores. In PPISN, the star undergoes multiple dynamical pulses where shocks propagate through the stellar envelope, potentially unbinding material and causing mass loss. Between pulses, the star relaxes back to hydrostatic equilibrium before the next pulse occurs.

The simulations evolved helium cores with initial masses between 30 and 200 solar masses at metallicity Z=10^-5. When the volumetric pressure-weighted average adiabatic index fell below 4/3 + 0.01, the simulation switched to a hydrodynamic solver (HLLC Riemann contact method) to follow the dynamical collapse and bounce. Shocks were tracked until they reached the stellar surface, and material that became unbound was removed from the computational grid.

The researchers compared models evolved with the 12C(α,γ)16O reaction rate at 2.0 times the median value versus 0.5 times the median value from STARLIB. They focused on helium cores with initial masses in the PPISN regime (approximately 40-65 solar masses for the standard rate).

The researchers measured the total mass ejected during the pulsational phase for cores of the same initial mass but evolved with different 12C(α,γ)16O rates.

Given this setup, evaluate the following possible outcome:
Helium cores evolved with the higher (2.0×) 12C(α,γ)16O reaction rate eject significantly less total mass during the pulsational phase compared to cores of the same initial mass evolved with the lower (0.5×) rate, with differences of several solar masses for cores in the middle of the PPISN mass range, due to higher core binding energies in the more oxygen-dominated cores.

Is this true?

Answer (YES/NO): NO